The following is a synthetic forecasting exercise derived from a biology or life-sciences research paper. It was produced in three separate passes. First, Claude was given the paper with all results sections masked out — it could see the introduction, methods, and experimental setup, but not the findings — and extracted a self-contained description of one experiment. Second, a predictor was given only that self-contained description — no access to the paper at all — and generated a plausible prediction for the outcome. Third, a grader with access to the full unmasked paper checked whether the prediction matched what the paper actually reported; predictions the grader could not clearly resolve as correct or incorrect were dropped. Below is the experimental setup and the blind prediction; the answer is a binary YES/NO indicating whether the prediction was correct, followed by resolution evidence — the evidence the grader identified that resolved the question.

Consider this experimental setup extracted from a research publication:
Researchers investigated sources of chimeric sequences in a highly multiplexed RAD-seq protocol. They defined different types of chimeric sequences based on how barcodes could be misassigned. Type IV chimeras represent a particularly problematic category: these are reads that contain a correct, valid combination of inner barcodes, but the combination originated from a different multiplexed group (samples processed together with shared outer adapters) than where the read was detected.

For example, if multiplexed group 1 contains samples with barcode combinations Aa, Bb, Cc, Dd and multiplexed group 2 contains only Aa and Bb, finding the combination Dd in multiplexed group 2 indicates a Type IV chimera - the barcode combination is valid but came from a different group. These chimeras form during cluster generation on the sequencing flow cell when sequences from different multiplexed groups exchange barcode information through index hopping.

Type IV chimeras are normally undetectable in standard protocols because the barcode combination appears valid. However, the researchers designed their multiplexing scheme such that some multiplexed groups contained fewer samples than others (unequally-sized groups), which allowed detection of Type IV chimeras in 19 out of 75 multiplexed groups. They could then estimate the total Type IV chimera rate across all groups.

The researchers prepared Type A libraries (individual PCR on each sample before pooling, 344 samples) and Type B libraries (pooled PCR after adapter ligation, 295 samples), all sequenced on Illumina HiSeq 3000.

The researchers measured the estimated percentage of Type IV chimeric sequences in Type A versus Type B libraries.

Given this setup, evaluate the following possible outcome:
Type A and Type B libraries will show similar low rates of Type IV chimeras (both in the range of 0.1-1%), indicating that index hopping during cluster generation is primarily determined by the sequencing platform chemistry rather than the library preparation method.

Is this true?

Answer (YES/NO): NO